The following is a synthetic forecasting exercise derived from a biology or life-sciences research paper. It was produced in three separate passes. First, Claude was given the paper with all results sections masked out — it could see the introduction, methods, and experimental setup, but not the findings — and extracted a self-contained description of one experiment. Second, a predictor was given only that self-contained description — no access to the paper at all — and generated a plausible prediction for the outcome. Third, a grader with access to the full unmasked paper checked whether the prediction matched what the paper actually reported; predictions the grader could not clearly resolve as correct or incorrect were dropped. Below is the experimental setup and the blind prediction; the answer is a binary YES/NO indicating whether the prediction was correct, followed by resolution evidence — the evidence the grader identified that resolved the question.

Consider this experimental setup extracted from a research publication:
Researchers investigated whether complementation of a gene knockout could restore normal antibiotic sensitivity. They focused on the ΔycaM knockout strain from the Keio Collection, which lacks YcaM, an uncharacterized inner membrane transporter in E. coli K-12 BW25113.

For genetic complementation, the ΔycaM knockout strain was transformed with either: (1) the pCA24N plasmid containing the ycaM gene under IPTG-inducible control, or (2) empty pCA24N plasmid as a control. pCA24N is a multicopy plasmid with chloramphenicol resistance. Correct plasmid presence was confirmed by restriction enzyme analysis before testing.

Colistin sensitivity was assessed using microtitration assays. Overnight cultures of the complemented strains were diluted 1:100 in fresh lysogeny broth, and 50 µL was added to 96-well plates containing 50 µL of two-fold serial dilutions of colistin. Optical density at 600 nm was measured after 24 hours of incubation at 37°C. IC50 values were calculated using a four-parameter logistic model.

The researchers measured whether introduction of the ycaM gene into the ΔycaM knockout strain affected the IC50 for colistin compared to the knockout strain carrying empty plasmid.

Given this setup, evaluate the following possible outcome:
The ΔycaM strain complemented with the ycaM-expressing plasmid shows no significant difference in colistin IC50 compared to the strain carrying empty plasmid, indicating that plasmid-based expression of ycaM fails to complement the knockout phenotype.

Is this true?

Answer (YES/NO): NO